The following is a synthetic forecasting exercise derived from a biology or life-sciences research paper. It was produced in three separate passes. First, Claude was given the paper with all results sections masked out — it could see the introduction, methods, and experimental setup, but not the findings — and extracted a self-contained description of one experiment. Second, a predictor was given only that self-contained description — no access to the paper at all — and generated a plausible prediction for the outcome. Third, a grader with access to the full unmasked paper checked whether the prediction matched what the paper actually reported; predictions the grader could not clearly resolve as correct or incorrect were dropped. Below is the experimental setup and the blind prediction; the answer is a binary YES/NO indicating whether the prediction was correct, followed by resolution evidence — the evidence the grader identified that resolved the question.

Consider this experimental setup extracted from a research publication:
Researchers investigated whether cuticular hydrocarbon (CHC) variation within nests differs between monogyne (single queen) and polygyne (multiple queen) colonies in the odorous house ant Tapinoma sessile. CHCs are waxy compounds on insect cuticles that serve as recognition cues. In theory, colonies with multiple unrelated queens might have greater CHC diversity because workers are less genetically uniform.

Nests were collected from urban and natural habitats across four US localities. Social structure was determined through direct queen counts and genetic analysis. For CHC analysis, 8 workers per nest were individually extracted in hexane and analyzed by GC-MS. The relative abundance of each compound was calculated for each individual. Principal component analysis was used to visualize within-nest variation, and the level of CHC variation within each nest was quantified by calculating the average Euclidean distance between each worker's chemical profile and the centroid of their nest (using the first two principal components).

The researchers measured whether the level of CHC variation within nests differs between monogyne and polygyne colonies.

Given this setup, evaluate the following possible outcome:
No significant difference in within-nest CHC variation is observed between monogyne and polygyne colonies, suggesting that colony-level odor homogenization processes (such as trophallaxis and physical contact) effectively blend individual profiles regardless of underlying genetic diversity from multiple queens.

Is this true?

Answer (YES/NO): YES